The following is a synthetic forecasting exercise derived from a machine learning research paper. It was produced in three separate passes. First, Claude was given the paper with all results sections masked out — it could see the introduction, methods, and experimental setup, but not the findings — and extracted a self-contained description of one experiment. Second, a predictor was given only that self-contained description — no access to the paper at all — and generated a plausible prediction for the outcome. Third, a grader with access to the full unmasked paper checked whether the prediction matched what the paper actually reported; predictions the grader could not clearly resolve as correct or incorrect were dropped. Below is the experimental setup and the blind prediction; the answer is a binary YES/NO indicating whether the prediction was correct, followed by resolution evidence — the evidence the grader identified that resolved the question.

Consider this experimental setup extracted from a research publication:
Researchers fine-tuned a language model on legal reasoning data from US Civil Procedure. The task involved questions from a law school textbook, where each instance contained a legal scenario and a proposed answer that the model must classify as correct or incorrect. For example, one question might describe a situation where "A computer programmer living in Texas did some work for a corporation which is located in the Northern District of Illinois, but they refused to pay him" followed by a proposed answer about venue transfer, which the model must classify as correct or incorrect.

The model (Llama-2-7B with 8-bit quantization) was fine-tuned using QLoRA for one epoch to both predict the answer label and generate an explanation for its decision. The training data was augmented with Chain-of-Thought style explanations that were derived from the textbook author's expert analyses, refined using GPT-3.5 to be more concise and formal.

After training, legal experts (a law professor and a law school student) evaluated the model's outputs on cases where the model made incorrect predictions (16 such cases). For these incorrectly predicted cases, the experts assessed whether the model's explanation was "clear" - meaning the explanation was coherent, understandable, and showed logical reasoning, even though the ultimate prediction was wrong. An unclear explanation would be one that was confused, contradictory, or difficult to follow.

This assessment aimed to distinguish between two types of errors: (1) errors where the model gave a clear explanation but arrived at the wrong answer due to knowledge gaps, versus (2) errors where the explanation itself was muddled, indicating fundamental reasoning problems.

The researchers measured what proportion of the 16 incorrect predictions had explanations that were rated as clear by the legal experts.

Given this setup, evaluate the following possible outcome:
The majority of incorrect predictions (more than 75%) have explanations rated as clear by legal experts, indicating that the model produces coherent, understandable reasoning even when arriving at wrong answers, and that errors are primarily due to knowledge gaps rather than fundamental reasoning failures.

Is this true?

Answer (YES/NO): NO